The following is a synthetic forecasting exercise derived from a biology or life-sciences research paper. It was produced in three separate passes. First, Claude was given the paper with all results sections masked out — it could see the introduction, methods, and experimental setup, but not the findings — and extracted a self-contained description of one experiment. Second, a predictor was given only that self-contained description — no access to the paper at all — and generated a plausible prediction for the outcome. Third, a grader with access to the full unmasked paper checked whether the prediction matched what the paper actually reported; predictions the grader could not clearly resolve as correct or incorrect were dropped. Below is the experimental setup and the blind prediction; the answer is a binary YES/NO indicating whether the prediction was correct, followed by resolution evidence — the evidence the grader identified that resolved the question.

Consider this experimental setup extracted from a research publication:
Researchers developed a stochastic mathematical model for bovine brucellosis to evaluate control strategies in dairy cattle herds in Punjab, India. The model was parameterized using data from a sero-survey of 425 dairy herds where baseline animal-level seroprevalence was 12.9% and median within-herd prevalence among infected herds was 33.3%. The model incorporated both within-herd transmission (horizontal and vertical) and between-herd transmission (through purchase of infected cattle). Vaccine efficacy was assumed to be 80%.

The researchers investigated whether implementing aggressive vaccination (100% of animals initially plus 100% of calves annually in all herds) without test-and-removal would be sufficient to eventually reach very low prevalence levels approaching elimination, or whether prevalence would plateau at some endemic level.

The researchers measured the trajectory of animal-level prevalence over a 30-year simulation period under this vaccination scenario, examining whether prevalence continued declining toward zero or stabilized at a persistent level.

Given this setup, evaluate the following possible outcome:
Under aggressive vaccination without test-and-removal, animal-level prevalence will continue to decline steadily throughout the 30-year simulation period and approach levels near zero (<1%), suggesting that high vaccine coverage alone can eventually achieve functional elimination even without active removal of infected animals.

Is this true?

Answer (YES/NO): YES